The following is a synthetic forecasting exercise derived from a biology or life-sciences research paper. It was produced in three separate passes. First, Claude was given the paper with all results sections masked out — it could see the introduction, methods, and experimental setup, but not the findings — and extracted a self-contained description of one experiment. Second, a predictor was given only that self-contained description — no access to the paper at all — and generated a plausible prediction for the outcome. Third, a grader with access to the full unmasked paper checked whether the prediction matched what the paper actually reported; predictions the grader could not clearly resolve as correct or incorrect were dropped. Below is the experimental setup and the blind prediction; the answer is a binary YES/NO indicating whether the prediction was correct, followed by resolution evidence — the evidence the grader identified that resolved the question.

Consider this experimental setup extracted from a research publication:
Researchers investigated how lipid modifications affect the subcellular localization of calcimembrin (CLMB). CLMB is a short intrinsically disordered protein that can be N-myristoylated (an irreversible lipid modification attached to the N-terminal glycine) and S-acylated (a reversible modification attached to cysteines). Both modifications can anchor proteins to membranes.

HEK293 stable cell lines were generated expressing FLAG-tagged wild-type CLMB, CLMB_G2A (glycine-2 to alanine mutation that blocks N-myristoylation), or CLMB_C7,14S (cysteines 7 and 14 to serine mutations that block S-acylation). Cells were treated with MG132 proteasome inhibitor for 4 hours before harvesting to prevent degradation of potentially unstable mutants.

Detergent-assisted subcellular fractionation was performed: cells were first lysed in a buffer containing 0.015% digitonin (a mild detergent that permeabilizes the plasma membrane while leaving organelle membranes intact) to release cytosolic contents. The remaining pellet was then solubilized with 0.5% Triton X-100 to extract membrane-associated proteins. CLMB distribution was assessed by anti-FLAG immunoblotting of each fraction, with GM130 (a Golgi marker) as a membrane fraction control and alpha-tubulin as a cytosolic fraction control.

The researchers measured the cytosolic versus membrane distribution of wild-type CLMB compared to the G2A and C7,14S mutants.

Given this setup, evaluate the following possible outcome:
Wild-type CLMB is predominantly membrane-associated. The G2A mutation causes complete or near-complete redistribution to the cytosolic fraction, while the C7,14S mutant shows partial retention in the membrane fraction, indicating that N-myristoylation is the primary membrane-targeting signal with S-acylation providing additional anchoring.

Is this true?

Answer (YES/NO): NO